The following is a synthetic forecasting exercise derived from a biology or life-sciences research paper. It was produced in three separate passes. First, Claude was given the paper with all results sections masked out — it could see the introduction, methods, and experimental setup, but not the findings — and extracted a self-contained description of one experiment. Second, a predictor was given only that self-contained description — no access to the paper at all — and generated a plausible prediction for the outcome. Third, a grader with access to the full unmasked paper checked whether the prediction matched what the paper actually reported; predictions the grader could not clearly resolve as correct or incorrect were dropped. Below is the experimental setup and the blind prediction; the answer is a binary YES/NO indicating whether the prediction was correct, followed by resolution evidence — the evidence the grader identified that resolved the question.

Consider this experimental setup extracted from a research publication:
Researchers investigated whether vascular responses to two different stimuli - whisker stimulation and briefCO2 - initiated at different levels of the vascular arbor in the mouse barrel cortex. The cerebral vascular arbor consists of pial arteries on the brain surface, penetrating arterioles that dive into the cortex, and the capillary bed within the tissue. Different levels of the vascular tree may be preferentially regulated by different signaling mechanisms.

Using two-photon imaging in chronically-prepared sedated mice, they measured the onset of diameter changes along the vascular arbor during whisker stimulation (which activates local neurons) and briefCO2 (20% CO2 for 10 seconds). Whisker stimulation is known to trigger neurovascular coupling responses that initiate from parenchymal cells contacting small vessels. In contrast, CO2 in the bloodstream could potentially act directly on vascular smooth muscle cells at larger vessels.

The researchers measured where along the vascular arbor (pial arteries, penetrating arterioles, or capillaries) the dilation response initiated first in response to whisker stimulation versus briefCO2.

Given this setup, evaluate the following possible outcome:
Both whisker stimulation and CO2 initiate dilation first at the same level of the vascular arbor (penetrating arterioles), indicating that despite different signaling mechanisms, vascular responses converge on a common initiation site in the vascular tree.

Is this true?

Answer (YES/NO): NO